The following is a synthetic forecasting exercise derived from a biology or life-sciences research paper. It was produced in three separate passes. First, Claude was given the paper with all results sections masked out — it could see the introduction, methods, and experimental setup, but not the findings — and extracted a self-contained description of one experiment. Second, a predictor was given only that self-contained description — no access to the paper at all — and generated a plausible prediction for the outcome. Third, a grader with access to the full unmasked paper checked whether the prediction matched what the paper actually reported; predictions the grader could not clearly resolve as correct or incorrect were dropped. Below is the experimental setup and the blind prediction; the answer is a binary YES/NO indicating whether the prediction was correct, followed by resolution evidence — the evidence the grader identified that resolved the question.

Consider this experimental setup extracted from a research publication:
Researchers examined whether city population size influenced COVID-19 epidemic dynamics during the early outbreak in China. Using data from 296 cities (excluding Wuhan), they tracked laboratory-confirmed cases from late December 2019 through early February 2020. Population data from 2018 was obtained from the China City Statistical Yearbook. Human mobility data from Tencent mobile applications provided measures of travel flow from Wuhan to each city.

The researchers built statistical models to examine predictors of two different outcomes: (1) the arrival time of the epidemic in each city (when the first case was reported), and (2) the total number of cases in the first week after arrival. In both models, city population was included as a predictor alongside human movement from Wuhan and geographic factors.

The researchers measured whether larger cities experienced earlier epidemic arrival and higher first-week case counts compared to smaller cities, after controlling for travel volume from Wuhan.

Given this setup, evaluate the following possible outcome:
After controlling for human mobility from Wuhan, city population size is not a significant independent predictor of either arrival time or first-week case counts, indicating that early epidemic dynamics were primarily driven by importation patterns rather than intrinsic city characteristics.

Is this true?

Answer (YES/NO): NO